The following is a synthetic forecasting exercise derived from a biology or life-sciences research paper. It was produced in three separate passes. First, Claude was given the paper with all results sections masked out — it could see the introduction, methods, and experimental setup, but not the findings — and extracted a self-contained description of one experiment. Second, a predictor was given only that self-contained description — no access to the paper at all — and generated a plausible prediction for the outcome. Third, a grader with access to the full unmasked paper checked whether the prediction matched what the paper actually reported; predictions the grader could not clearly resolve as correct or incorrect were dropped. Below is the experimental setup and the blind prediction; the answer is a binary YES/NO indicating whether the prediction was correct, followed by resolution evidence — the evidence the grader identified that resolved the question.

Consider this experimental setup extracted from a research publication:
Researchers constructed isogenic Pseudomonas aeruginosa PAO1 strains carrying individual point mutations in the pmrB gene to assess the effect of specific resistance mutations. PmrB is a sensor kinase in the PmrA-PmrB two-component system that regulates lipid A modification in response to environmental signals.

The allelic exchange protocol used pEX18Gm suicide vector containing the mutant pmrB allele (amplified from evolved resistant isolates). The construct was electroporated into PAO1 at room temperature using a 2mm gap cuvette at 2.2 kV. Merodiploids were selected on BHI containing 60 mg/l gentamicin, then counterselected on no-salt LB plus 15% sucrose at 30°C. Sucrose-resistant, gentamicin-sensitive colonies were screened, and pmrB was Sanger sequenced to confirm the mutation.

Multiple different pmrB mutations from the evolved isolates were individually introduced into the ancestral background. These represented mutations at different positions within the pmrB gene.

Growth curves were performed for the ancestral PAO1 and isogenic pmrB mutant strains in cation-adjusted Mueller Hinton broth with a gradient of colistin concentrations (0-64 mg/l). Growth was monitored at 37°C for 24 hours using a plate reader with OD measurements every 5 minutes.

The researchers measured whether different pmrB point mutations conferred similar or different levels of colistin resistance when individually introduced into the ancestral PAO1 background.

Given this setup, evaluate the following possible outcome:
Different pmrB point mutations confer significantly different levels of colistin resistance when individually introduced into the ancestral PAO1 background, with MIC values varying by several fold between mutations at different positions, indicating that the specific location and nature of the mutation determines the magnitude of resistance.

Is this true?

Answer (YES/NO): YES